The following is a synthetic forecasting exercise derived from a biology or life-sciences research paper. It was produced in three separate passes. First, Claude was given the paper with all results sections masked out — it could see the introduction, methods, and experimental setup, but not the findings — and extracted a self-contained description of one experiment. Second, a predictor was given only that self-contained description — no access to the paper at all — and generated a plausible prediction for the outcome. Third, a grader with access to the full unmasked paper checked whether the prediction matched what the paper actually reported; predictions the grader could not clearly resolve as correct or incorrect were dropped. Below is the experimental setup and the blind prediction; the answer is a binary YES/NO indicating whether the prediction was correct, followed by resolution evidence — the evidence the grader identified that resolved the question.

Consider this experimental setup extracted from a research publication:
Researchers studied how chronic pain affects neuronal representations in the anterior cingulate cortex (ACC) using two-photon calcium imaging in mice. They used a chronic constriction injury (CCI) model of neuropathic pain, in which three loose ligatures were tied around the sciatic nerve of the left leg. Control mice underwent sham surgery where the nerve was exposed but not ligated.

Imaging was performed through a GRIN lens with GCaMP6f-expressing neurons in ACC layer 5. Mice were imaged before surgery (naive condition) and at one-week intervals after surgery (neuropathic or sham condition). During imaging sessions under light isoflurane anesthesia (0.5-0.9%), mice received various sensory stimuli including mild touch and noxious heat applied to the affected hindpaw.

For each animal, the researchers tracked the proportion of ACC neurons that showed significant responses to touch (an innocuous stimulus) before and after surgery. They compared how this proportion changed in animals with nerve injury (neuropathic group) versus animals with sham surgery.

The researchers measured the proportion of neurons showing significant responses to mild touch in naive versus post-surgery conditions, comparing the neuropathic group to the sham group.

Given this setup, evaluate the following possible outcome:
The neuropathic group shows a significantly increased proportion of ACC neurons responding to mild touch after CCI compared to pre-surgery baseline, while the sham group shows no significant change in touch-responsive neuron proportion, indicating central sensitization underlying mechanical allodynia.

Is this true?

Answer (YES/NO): YES